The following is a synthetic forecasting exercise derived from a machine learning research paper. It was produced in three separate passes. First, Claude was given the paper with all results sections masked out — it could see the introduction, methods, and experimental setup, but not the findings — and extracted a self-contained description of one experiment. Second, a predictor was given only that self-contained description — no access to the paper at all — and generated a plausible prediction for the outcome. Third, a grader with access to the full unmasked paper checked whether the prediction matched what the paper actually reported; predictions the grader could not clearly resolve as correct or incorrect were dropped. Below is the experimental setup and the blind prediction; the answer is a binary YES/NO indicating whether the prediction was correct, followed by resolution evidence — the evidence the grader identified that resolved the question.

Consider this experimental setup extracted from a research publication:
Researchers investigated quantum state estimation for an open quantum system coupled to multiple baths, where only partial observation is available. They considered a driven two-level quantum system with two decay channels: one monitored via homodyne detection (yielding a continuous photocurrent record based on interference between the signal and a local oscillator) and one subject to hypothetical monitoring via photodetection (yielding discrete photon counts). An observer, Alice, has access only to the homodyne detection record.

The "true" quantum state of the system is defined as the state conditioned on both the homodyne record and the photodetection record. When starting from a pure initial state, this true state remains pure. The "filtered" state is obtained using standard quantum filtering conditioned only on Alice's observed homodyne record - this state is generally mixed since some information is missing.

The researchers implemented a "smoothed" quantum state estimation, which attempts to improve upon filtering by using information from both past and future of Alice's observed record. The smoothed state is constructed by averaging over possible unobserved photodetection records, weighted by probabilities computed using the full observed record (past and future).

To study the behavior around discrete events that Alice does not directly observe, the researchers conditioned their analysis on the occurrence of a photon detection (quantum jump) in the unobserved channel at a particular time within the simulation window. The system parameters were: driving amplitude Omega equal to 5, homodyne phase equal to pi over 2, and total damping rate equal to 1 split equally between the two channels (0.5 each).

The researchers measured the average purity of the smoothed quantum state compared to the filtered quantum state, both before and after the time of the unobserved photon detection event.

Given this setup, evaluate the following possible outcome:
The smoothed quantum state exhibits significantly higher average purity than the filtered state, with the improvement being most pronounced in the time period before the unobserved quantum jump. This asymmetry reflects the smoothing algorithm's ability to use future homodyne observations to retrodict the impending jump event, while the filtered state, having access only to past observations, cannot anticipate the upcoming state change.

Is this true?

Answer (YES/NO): NO